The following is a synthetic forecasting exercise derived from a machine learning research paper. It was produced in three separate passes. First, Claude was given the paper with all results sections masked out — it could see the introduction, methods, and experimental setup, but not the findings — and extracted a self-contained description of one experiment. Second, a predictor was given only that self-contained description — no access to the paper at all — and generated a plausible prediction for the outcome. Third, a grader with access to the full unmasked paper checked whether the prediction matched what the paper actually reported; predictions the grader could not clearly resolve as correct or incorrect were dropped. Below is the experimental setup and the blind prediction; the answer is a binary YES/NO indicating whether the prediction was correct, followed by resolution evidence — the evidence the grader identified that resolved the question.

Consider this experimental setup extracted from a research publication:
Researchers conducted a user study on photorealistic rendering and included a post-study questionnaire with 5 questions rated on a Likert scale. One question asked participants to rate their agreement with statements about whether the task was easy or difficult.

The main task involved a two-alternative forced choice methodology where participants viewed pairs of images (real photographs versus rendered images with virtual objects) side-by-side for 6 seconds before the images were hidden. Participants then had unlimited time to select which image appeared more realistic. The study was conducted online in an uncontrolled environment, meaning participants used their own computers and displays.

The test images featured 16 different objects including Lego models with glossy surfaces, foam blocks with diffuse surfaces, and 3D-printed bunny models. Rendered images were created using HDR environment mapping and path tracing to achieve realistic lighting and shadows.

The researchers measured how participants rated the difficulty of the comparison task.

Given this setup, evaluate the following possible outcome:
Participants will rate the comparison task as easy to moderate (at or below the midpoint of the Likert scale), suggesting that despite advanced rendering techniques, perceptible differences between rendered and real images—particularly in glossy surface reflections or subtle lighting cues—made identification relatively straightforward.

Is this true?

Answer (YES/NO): NO